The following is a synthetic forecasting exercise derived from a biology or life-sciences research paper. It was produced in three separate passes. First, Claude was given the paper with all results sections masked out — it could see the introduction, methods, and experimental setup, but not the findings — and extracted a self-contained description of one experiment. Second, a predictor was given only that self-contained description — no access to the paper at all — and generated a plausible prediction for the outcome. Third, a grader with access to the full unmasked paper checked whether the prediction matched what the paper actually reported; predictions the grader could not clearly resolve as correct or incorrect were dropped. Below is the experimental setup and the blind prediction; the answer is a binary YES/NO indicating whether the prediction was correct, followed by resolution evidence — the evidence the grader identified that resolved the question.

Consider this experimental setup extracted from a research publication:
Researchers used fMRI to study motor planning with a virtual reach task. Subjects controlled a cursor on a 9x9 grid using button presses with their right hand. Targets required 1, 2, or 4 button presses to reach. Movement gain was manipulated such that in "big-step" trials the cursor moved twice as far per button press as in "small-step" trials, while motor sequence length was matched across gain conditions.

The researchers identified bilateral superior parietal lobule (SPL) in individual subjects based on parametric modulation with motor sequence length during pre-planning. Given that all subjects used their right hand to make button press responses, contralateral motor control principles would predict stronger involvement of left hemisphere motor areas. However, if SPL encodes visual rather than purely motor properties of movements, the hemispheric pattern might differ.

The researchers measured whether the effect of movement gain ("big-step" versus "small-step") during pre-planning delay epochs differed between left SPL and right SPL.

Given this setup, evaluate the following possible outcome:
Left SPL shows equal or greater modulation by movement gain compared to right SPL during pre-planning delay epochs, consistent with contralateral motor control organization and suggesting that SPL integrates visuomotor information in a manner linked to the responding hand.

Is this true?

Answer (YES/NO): NO